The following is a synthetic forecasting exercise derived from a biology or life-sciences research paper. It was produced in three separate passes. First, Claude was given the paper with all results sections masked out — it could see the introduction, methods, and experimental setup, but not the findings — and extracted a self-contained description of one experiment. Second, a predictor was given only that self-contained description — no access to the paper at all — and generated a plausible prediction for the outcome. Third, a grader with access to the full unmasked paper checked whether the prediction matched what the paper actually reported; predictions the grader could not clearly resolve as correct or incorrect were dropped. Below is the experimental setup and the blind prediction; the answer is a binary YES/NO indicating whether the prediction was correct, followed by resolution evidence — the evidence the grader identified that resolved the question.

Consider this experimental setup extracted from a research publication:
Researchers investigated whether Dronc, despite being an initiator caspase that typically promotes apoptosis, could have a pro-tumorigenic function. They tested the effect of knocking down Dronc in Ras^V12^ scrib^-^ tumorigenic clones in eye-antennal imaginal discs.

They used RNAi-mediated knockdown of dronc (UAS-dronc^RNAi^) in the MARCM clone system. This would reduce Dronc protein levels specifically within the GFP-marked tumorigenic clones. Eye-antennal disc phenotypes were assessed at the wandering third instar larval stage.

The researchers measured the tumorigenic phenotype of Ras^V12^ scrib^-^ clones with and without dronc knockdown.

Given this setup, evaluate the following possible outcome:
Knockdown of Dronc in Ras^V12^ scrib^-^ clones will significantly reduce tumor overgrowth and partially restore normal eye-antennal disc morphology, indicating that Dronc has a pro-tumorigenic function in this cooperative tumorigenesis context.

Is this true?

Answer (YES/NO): YES